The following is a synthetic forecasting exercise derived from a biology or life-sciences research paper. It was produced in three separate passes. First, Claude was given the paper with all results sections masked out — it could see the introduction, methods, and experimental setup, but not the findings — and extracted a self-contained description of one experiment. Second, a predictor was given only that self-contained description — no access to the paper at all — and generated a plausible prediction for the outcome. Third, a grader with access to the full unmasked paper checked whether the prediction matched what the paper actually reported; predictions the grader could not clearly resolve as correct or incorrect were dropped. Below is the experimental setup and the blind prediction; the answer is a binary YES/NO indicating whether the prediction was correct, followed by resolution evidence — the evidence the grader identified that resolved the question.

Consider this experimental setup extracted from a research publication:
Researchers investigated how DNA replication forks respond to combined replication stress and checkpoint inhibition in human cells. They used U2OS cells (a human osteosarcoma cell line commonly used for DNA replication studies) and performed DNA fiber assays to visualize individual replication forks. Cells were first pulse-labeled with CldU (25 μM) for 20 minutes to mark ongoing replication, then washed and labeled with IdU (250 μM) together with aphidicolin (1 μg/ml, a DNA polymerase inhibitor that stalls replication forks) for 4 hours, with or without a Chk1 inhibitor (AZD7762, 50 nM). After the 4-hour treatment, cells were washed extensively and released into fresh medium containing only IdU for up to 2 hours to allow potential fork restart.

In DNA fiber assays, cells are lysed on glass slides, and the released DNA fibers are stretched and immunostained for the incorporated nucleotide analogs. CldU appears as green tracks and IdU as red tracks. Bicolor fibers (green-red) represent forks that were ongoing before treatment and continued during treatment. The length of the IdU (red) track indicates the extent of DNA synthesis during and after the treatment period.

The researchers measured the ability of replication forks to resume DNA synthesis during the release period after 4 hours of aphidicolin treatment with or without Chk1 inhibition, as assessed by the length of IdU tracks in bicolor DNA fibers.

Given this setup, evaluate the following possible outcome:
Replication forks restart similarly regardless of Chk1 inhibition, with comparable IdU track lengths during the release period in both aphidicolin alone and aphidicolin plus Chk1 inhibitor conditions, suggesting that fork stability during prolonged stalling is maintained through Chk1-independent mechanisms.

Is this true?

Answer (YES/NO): NO